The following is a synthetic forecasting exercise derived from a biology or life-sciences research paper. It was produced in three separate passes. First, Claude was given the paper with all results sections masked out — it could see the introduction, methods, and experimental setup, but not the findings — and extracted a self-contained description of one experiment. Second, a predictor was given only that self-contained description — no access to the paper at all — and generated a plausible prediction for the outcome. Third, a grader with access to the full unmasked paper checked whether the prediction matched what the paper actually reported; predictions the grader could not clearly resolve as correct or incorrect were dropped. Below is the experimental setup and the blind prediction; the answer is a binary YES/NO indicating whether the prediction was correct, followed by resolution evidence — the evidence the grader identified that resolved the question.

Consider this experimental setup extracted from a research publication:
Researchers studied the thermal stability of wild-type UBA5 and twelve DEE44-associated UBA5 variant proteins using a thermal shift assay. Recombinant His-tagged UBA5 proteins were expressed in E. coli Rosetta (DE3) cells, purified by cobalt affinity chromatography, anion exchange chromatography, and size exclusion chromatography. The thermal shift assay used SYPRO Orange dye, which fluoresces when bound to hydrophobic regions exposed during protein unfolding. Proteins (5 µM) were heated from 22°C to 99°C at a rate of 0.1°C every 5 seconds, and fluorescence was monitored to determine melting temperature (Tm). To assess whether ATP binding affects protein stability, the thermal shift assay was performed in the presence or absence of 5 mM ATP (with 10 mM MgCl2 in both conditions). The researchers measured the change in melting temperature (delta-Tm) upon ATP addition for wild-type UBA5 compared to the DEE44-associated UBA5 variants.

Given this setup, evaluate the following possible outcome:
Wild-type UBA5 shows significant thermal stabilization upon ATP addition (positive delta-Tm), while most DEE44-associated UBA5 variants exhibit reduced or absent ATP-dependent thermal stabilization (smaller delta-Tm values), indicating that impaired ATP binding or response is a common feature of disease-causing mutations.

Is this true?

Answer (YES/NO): YES